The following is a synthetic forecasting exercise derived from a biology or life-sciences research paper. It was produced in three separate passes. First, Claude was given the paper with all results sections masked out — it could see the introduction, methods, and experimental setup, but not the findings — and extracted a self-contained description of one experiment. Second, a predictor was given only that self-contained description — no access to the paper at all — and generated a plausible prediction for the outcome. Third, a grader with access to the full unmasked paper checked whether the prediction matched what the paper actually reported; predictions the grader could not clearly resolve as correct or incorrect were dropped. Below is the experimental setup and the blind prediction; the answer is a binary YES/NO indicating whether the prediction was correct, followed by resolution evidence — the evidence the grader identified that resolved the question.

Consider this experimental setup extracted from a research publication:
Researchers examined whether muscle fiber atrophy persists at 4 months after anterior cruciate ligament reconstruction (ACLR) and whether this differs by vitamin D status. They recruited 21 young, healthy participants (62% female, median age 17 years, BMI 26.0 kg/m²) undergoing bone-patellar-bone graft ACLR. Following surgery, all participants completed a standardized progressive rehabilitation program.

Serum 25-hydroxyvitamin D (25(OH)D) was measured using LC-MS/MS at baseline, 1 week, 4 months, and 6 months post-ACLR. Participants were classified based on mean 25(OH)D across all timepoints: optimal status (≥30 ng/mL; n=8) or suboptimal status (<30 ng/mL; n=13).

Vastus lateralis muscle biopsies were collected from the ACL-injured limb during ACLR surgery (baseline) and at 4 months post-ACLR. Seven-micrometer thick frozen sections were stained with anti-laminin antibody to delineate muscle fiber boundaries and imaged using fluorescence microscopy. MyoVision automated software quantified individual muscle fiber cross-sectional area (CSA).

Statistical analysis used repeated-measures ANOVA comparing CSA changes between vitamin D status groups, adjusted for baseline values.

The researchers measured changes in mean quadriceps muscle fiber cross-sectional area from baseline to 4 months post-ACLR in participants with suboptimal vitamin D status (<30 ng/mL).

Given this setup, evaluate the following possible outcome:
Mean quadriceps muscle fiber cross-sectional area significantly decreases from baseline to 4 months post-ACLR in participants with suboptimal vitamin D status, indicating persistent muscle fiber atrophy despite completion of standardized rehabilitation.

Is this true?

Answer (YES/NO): YES